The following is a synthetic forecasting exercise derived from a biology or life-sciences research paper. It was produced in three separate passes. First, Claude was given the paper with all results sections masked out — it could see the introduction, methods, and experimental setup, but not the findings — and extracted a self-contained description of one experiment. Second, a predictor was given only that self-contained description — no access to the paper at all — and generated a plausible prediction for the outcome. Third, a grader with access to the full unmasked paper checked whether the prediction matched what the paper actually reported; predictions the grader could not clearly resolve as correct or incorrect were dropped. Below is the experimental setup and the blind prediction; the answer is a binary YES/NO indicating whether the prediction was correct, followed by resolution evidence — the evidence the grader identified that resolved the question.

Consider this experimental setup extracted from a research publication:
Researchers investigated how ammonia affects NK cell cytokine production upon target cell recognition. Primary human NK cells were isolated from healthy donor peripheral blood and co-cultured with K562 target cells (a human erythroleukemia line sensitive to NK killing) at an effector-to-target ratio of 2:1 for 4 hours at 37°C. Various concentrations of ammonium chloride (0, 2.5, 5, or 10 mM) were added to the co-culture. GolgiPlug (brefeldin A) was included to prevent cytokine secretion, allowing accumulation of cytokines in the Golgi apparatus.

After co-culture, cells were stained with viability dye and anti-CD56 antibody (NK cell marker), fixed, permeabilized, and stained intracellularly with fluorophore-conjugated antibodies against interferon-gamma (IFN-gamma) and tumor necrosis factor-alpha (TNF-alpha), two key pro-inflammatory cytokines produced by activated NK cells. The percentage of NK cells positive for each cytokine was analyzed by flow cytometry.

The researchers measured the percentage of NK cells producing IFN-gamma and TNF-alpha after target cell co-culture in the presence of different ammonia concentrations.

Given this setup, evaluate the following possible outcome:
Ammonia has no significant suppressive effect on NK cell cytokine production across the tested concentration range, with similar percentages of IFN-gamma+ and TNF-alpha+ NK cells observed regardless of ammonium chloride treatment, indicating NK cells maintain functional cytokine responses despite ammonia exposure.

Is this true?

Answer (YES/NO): NO